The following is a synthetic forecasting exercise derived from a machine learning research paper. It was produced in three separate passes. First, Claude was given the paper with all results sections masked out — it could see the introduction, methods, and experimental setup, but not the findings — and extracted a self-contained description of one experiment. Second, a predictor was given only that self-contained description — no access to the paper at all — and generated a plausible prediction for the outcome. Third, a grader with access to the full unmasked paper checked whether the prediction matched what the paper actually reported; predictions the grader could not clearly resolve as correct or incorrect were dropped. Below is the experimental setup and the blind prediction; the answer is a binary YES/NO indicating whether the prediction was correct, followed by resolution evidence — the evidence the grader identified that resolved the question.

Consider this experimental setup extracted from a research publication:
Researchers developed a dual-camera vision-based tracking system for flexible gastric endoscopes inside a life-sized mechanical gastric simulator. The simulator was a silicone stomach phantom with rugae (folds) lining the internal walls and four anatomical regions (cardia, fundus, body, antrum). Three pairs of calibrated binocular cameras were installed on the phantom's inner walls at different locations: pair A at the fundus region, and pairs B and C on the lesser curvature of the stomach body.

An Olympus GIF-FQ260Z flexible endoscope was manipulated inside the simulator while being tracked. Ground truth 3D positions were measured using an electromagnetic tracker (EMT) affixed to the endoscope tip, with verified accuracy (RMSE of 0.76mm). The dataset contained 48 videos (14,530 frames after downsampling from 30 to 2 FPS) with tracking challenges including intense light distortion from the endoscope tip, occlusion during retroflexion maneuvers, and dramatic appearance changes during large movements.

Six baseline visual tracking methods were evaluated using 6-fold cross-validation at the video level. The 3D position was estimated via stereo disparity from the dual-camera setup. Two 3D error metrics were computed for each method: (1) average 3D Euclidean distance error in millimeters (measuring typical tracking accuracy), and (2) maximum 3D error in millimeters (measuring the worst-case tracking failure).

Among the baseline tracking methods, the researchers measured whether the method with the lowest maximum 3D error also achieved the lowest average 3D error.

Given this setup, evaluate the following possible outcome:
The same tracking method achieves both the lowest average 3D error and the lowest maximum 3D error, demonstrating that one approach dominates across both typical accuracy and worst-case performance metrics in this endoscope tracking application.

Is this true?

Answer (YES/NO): NO